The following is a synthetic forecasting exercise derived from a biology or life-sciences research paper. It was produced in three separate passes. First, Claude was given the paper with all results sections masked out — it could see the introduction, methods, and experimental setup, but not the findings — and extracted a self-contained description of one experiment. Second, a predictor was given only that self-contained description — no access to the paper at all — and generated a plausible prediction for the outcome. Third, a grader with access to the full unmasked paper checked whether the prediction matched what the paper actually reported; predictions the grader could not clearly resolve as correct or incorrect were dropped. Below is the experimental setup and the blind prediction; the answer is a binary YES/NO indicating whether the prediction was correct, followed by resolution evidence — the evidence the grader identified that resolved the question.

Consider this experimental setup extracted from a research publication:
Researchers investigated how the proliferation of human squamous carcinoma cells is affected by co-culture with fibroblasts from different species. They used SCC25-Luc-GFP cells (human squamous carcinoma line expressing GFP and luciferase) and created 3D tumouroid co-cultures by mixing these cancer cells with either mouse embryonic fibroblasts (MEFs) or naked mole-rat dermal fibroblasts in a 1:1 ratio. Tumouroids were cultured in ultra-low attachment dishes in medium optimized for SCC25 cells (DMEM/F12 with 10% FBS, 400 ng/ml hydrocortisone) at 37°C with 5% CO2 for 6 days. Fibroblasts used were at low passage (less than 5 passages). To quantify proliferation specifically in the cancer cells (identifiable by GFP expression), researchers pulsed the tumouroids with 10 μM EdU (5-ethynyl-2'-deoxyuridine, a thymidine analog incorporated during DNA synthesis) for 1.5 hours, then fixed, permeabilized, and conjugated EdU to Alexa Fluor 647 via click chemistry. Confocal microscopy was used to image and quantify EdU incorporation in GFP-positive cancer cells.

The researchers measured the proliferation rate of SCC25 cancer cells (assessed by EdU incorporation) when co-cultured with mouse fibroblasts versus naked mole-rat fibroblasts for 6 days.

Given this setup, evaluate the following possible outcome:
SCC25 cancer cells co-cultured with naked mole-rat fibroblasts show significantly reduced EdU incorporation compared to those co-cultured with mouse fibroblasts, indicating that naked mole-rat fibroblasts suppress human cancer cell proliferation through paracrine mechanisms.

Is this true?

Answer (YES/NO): YES